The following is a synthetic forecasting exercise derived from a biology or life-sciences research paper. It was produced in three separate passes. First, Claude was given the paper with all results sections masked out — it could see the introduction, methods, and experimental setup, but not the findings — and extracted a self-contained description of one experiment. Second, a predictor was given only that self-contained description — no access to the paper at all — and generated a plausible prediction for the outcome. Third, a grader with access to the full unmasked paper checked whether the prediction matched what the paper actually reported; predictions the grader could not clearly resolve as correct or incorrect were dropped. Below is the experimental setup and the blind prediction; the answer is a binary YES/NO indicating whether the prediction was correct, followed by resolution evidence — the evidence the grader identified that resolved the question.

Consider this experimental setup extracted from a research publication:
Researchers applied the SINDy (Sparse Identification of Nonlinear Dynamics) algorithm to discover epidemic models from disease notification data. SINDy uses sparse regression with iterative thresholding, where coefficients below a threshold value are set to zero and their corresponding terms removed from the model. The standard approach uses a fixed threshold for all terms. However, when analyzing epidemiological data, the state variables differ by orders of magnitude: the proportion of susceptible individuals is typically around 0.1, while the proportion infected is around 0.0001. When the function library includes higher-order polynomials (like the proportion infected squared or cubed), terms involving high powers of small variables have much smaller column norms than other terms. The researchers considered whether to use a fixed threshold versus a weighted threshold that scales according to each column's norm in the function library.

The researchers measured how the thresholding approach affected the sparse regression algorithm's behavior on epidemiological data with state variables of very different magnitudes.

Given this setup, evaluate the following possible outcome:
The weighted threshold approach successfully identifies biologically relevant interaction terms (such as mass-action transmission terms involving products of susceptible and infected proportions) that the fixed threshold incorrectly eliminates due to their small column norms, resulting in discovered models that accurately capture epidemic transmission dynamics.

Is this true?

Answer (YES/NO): NO